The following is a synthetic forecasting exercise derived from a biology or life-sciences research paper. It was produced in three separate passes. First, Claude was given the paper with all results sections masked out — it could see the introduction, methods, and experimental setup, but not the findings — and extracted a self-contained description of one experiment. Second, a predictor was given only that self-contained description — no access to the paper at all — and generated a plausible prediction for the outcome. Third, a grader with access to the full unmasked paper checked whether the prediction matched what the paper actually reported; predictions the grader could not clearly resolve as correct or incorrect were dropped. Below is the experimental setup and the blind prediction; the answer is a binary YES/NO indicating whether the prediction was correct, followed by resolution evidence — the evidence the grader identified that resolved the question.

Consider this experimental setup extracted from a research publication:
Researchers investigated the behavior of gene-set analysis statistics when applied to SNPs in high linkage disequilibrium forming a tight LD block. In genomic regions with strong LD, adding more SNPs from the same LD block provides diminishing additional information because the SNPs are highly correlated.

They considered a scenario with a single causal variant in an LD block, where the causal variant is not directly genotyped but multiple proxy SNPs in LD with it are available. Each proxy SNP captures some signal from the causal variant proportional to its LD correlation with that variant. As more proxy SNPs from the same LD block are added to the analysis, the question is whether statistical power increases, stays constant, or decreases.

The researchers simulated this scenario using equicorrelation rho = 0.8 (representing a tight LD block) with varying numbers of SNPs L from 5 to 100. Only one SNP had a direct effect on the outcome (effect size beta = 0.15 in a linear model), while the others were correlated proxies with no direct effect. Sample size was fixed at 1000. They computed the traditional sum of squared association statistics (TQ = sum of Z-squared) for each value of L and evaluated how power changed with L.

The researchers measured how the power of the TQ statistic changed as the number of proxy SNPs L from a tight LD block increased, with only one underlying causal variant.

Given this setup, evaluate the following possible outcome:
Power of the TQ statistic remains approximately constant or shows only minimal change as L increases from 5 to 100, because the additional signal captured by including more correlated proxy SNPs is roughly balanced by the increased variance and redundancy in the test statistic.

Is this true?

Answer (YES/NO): YES